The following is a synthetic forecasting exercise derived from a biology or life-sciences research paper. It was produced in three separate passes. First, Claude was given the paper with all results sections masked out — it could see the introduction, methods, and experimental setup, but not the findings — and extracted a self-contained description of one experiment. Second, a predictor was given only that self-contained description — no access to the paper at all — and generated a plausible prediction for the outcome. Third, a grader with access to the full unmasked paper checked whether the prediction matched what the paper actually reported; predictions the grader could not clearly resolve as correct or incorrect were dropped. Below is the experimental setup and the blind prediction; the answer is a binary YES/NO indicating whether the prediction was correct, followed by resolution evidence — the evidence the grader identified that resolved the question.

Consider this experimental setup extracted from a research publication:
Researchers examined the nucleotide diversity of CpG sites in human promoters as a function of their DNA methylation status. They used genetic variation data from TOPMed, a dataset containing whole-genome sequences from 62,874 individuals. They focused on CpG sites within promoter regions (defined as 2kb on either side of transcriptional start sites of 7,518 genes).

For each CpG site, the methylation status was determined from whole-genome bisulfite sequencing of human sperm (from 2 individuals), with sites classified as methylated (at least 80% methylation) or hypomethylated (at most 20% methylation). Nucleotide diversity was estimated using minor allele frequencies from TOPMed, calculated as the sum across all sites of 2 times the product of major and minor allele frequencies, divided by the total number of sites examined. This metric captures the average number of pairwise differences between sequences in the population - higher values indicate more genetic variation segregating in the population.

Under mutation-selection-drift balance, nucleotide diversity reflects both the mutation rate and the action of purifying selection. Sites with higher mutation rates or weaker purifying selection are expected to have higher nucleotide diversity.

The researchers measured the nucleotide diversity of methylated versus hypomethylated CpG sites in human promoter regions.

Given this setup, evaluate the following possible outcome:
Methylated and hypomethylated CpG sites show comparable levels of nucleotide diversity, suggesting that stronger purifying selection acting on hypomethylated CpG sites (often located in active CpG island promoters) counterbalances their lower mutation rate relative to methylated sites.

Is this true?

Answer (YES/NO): NO